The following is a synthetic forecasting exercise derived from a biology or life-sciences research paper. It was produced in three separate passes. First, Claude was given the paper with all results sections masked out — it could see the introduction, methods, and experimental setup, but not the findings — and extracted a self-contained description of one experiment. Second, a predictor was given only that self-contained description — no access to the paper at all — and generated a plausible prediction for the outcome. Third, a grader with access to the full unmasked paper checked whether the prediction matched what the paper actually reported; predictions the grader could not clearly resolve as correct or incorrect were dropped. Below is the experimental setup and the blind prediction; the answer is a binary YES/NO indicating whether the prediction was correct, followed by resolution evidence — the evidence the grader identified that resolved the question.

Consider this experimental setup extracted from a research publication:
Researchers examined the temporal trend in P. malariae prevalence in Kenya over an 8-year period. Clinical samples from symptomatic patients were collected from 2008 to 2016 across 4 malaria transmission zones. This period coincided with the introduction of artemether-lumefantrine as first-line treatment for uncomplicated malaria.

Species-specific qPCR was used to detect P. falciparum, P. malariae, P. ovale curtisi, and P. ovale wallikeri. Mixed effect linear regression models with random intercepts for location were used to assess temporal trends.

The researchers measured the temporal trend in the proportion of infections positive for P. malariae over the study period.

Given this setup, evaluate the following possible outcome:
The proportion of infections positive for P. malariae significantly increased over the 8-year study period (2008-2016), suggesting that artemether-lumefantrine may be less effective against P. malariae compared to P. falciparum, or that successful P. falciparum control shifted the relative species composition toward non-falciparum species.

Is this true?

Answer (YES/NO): NO